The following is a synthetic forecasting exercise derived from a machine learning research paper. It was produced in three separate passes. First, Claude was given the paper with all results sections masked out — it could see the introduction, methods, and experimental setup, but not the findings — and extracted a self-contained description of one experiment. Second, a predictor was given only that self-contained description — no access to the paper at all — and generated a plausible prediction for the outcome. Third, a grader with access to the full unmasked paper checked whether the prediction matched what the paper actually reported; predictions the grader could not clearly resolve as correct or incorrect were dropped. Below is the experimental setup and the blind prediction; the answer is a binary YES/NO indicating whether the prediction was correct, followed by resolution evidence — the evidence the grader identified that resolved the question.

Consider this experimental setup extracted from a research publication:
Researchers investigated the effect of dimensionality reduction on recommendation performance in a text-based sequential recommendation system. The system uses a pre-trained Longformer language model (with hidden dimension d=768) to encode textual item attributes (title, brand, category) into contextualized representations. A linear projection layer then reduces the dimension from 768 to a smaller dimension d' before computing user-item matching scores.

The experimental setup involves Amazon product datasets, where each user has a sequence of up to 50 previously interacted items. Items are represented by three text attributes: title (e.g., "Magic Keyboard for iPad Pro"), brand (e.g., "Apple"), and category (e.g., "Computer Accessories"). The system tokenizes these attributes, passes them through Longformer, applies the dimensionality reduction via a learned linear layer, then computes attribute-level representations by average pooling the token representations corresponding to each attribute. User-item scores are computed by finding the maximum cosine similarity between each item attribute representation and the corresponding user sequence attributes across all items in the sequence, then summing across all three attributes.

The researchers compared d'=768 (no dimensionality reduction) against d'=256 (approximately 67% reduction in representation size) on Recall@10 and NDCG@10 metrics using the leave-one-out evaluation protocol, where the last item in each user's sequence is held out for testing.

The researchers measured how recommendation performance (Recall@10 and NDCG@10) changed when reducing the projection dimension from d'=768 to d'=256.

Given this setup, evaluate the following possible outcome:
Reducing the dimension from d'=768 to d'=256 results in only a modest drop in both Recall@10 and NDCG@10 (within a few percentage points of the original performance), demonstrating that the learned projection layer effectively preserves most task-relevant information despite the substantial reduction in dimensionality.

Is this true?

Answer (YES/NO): YES